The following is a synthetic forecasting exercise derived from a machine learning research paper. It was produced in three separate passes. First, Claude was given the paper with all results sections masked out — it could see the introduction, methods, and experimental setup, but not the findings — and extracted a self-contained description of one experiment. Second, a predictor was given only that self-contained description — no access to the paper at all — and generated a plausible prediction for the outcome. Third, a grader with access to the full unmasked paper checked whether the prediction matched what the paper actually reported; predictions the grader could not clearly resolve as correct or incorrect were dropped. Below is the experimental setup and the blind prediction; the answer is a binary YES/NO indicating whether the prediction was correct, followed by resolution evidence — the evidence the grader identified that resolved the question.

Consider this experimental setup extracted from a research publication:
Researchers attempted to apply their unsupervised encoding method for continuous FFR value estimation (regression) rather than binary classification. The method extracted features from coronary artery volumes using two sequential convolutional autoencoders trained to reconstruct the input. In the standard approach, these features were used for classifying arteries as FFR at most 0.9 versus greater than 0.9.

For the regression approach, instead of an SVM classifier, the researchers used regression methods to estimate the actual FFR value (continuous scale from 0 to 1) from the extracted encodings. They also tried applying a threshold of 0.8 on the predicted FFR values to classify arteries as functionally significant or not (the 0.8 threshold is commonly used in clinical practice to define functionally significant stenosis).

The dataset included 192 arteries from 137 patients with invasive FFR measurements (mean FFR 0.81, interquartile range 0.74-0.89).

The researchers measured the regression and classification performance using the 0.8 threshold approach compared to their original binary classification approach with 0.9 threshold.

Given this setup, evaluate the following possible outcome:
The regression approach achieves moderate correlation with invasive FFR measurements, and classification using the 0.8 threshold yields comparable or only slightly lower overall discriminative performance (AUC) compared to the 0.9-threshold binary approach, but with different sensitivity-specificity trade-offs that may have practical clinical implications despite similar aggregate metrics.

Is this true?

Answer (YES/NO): NO